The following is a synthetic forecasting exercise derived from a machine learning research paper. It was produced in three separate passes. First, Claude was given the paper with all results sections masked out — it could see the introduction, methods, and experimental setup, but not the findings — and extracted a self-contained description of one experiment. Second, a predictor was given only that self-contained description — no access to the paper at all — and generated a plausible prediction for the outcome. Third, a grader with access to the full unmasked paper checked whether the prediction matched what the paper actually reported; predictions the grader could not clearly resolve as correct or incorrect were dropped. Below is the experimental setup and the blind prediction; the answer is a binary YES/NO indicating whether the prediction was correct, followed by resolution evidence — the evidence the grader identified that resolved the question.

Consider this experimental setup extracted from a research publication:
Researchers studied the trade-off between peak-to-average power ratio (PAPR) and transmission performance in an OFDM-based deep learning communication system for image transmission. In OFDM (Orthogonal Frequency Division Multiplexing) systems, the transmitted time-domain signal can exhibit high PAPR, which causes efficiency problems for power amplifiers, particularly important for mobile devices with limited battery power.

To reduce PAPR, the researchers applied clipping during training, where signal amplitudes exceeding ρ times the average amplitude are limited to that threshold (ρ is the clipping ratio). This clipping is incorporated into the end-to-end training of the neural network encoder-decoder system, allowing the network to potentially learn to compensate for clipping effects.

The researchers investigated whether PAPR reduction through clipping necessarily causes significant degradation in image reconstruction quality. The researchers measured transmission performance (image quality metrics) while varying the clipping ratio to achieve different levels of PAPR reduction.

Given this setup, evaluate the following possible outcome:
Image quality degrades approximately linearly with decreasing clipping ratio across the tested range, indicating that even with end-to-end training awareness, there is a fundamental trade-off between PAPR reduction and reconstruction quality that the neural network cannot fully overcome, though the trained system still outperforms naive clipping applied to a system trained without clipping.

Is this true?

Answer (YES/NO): NO